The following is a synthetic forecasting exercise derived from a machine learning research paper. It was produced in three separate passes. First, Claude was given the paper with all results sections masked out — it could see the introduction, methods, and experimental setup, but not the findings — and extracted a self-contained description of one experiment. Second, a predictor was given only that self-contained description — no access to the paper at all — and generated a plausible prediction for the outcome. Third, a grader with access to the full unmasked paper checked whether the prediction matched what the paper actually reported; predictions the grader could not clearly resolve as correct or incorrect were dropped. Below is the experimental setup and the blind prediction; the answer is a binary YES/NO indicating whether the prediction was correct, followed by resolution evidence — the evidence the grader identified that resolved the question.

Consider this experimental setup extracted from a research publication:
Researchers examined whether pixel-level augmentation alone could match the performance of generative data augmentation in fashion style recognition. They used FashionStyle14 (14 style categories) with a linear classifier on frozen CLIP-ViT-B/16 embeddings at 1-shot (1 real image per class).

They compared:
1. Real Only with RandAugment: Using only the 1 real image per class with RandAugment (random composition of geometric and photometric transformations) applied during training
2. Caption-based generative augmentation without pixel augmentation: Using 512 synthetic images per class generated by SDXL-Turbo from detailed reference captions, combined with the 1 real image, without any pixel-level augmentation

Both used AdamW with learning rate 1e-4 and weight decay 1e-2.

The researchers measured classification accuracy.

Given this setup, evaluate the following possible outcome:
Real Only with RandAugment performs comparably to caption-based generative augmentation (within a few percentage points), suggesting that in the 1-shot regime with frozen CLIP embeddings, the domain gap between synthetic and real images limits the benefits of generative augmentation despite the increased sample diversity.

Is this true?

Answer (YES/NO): NO